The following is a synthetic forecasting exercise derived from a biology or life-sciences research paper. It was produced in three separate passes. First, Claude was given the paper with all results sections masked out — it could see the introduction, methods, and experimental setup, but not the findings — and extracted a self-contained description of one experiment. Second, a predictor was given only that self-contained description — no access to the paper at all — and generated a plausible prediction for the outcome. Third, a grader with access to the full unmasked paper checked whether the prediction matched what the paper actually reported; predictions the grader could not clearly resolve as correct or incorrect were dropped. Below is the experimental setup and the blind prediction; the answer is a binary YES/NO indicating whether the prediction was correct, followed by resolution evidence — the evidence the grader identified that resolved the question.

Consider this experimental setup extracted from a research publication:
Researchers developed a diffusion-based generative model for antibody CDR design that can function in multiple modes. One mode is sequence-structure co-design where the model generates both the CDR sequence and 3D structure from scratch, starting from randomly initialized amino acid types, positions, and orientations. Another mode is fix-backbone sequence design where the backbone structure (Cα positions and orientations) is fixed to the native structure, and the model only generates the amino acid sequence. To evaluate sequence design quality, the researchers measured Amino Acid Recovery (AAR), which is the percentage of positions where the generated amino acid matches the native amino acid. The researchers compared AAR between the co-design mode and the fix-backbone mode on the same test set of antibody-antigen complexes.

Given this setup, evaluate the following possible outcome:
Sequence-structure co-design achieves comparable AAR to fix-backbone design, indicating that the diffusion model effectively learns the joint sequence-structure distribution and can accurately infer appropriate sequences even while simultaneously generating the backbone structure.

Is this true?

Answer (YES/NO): NO